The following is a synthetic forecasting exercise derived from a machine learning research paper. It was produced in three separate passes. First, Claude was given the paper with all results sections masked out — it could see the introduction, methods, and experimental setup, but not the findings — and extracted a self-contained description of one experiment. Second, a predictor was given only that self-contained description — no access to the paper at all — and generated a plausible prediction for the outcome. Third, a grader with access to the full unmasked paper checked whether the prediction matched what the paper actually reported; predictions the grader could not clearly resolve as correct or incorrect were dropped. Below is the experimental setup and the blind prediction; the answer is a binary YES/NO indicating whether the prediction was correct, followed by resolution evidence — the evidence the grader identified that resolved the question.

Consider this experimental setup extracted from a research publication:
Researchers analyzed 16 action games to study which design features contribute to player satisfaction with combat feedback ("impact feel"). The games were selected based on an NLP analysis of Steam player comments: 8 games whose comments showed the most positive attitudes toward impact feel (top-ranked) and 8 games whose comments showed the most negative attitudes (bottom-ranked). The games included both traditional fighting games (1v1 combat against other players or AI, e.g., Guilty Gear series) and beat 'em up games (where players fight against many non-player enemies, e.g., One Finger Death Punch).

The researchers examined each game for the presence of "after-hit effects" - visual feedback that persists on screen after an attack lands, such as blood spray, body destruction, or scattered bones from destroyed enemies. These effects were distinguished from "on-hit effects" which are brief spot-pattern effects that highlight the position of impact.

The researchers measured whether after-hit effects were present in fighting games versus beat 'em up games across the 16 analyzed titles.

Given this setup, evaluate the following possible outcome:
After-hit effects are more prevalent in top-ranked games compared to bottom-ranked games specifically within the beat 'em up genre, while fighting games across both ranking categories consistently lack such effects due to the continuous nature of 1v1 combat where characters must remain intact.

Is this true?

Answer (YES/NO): NO